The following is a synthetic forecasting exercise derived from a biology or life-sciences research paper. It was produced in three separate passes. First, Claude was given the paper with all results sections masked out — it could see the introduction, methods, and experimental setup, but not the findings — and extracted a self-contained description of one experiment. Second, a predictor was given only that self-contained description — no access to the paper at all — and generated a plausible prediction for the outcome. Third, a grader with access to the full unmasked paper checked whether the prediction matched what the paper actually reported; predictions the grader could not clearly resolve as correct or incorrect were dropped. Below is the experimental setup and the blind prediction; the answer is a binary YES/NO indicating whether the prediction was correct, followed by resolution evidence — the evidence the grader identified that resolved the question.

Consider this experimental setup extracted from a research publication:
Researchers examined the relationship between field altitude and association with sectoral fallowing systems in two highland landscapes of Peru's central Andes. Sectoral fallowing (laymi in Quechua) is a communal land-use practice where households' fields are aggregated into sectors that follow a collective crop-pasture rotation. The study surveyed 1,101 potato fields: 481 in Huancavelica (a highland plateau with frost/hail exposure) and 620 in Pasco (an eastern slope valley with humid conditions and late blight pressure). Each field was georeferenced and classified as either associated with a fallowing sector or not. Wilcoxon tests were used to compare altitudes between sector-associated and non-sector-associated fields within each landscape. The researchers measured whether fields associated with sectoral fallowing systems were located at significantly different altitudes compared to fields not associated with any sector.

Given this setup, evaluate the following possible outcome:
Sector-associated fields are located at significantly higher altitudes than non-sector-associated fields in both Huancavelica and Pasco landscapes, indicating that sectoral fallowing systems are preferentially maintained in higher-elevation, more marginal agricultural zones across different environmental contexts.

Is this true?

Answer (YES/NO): NO